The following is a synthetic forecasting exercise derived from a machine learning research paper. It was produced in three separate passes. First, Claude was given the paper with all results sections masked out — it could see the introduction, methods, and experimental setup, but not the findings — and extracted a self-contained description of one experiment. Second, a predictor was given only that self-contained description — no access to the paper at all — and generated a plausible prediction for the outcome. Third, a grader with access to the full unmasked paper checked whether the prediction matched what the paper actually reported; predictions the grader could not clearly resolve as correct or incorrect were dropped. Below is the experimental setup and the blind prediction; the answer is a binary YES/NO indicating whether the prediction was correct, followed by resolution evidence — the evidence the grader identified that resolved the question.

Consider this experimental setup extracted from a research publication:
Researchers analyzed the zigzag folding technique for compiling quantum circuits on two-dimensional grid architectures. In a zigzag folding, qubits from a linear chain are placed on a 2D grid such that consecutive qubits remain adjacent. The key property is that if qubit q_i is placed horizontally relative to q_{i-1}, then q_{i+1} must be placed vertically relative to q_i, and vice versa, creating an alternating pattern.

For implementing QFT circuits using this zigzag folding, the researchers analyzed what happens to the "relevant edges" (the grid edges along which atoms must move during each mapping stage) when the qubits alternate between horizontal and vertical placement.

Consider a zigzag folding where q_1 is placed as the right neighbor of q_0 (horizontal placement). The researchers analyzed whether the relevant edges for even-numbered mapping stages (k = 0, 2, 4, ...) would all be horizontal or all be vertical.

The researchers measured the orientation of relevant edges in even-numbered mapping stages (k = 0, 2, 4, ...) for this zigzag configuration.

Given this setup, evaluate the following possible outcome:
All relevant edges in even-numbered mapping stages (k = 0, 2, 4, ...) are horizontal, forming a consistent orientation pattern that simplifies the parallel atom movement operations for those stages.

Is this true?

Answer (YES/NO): YES